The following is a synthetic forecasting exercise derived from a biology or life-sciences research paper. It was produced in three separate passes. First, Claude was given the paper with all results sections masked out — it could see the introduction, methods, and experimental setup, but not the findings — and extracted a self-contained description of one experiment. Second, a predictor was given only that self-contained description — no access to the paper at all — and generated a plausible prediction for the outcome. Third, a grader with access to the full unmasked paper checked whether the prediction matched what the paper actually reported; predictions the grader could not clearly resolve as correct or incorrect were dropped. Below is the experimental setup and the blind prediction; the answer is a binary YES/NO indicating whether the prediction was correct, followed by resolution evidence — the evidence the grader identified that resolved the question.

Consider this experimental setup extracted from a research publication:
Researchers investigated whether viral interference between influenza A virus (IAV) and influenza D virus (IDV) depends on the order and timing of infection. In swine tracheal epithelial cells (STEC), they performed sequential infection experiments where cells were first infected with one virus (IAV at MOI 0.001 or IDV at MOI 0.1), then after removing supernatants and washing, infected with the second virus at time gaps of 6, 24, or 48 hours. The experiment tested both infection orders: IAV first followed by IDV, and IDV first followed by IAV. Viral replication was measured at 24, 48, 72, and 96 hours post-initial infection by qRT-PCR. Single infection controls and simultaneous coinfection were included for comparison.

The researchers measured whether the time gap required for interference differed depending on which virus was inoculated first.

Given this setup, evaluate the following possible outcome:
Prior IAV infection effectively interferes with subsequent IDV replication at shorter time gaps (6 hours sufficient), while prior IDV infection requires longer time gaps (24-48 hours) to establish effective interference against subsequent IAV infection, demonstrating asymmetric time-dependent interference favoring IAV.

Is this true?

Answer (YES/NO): NO